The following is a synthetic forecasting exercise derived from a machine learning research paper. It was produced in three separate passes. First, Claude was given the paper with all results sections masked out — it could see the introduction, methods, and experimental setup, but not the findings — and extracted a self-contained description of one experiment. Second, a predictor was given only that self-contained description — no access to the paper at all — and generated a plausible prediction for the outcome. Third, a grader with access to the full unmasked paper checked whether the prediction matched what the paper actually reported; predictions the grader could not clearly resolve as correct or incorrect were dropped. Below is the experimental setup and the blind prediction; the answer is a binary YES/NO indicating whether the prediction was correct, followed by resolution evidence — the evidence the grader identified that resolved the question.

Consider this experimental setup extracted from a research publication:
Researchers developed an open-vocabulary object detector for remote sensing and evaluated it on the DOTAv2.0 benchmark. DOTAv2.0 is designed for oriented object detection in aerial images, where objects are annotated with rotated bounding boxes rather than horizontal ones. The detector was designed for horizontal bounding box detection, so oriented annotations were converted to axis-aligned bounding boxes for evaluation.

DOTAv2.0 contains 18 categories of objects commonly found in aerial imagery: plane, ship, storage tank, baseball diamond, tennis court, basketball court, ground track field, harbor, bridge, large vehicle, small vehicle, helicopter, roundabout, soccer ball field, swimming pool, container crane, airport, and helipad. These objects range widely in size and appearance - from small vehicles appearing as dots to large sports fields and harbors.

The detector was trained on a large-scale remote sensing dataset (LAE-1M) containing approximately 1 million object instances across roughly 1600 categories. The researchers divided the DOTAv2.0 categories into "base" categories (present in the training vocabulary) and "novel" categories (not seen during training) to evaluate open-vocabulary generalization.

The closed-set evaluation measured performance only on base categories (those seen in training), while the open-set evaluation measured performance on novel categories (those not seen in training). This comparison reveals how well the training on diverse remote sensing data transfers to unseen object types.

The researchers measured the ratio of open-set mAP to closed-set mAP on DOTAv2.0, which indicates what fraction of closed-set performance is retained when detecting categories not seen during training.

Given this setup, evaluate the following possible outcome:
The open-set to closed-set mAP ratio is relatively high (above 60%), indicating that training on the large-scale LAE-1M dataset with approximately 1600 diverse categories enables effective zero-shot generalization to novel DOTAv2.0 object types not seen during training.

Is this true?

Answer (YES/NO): YES